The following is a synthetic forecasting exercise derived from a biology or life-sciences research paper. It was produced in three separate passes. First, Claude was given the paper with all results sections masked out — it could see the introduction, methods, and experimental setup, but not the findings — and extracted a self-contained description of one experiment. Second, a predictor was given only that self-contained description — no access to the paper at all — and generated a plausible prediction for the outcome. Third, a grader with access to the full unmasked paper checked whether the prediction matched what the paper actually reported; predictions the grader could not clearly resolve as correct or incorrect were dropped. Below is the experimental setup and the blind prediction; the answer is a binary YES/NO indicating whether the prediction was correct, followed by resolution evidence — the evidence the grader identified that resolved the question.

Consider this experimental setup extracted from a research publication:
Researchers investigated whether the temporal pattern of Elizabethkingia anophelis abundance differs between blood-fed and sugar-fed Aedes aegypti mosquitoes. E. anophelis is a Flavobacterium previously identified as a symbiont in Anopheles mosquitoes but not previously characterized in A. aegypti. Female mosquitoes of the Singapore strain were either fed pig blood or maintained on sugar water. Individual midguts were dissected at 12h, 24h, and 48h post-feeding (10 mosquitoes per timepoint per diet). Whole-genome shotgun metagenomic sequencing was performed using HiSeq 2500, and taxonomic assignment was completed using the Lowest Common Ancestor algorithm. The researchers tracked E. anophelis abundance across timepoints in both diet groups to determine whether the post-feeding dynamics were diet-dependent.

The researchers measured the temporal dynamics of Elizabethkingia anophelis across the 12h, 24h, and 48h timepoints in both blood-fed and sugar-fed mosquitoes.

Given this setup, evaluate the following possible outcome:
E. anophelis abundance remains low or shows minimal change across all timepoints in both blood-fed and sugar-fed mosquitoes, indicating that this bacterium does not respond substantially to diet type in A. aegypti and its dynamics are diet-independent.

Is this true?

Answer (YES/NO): NO